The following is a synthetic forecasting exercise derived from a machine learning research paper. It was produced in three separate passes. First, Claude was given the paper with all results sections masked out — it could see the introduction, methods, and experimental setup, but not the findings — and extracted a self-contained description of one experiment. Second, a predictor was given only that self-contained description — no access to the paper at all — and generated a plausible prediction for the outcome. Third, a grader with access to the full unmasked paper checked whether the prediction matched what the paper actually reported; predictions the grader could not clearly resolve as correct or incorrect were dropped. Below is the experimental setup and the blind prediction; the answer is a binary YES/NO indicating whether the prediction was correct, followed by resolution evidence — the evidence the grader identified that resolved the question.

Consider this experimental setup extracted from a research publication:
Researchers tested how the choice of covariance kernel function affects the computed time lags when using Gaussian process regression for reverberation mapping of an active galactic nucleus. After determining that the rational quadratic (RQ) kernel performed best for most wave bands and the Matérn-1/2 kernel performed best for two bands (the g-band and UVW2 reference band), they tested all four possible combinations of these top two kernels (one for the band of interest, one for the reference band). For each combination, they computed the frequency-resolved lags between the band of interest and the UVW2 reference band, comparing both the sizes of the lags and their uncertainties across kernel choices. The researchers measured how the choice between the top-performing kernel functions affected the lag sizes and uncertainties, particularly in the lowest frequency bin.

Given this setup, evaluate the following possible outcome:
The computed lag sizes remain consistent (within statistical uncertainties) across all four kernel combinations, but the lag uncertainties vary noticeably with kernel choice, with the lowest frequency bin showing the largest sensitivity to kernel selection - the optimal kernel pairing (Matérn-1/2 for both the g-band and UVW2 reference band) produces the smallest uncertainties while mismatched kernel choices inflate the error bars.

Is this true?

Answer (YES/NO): NO